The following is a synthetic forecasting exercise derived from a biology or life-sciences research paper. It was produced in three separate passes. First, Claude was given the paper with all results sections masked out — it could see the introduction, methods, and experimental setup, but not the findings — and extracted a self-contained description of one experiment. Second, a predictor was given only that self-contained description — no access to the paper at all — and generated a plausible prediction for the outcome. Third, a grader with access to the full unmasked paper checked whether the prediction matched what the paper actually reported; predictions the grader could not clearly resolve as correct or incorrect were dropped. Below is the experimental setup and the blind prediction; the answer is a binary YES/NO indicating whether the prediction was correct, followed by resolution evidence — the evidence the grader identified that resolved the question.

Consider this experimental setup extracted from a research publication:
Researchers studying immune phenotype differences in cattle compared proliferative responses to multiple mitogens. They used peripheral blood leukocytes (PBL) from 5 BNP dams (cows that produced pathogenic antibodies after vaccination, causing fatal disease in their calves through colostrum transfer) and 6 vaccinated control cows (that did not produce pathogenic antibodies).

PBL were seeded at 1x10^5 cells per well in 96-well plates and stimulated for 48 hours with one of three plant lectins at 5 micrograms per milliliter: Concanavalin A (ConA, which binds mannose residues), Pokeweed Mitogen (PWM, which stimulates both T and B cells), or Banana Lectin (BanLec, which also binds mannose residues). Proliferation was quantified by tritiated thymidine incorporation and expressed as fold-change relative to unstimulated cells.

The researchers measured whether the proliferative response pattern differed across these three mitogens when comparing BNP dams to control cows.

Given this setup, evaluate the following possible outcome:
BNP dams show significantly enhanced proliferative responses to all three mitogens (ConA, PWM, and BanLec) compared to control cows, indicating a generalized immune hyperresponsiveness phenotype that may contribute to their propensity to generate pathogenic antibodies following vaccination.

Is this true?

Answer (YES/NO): YES